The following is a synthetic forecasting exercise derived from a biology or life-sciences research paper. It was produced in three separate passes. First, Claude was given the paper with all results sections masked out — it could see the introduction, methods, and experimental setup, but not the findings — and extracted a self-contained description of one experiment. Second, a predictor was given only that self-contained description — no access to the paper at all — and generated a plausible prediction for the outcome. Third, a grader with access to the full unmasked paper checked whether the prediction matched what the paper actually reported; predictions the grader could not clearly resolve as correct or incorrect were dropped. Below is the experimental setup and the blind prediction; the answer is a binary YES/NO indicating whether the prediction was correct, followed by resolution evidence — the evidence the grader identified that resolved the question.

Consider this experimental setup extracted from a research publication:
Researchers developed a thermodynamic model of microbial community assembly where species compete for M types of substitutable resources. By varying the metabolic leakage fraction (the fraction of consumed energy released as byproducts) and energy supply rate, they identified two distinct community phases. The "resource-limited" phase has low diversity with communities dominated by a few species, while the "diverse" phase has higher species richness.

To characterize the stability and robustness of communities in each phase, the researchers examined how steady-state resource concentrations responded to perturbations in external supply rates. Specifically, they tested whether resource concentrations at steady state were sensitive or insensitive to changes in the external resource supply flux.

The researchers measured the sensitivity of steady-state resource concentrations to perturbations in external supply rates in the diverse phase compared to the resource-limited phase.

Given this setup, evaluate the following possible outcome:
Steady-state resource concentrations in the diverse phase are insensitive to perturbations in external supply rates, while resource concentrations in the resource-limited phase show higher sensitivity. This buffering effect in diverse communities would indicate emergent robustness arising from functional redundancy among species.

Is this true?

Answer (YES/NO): YES